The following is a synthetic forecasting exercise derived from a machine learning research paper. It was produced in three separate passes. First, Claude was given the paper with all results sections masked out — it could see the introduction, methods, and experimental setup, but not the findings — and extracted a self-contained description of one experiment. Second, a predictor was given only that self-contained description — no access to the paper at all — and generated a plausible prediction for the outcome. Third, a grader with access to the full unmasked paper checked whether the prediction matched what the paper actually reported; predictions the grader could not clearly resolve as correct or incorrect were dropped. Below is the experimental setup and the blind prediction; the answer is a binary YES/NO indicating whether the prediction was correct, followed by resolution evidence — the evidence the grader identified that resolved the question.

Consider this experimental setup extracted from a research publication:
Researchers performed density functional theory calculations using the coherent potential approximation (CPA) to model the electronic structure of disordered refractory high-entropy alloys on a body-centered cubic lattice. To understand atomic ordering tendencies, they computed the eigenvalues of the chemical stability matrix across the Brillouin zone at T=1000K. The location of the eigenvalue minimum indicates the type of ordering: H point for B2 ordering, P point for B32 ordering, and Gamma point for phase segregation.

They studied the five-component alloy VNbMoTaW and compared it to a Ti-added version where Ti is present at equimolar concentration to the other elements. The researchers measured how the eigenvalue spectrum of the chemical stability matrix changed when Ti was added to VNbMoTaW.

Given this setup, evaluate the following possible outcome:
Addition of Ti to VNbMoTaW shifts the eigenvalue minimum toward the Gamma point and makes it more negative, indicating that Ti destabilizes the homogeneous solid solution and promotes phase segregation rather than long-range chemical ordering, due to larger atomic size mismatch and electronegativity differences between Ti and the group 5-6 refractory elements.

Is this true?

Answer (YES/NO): NO